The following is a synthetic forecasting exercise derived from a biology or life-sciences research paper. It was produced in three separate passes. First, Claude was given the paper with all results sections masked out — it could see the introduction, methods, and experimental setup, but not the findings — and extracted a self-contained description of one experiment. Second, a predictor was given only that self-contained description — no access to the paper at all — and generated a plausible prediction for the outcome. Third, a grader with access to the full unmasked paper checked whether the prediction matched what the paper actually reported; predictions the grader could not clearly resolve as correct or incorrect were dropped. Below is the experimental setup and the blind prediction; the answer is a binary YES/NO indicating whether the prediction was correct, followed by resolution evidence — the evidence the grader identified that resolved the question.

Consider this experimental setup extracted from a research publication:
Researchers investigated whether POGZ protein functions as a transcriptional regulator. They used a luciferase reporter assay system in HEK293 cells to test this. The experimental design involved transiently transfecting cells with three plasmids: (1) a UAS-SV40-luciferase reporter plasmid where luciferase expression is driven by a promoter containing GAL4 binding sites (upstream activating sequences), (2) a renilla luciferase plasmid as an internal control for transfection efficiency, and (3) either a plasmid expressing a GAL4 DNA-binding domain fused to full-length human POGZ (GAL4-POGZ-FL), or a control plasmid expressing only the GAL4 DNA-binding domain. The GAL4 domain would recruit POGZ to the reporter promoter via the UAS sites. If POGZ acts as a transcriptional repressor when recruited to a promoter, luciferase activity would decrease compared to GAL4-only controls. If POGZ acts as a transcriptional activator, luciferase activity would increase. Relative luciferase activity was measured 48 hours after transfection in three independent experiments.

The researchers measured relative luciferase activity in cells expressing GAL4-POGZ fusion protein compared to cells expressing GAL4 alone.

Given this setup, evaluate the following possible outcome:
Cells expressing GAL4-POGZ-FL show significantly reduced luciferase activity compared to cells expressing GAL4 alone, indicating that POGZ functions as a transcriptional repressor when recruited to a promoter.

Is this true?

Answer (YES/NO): YES